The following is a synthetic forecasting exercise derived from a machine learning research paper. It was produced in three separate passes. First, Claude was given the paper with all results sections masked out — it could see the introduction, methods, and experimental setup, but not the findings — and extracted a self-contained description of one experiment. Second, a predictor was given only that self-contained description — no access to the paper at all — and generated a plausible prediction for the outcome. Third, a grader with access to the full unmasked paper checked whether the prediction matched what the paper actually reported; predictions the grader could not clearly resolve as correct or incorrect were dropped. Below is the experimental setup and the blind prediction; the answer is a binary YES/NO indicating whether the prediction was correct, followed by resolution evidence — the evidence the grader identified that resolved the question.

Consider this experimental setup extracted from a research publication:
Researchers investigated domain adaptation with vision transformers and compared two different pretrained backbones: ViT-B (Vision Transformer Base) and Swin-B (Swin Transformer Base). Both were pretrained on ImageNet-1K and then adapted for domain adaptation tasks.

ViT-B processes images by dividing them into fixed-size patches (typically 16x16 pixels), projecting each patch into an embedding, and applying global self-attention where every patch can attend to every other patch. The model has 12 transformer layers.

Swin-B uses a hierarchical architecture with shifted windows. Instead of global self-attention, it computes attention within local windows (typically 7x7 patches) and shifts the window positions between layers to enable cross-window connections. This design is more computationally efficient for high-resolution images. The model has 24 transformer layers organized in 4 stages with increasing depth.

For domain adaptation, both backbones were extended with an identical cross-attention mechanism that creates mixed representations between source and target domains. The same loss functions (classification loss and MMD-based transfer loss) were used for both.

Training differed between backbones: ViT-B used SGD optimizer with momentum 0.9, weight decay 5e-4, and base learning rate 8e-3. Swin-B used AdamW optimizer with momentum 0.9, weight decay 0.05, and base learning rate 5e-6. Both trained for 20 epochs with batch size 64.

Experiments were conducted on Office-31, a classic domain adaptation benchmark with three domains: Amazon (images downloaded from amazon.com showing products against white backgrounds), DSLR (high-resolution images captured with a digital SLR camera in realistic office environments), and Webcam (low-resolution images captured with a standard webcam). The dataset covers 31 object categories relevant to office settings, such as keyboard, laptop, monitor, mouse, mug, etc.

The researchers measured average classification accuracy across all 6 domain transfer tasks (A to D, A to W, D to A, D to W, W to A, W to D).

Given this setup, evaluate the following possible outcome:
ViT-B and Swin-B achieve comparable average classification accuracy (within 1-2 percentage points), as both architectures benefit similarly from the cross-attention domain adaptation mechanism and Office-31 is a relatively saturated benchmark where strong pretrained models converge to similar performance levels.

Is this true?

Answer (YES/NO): YES